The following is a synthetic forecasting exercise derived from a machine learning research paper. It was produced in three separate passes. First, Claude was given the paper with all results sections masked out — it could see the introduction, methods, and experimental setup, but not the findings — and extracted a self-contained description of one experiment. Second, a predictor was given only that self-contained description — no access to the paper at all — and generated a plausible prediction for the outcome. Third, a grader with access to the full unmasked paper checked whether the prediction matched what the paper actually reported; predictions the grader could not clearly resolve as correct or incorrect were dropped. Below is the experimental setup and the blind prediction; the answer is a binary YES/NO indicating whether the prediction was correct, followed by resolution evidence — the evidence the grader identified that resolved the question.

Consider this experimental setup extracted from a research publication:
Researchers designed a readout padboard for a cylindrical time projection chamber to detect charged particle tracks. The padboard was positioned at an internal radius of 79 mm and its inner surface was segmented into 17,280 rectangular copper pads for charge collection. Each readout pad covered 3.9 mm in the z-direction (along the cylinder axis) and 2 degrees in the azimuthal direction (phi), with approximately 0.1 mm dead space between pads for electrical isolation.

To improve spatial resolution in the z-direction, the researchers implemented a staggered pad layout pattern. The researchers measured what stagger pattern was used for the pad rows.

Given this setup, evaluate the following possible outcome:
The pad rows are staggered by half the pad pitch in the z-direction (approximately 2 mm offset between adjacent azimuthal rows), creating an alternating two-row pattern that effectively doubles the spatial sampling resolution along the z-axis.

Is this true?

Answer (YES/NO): NO